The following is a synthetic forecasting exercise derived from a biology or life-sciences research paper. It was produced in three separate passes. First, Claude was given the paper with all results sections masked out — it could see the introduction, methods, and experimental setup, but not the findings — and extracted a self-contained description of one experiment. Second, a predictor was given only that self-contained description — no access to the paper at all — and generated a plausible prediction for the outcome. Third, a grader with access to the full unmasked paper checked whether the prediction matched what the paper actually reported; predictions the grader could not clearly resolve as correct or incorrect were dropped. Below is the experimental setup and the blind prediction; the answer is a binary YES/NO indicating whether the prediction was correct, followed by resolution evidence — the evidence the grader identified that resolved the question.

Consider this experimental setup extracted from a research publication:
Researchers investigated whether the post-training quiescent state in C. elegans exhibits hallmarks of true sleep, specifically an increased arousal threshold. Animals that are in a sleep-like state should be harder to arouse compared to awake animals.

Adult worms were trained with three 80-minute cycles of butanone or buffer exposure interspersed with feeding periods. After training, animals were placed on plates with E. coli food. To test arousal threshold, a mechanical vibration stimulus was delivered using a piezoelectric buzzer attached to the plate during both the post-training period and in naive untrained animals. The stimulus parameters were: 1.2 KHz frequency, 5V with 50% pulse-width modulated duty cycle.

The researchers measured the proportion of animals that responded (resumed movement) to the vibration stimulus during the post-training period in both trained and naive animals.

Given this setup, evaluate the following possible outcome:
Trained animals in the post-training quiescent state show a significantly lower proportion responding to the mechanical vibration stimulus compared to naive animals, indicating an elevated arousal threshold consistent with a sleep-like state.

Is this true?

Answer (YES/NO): NO